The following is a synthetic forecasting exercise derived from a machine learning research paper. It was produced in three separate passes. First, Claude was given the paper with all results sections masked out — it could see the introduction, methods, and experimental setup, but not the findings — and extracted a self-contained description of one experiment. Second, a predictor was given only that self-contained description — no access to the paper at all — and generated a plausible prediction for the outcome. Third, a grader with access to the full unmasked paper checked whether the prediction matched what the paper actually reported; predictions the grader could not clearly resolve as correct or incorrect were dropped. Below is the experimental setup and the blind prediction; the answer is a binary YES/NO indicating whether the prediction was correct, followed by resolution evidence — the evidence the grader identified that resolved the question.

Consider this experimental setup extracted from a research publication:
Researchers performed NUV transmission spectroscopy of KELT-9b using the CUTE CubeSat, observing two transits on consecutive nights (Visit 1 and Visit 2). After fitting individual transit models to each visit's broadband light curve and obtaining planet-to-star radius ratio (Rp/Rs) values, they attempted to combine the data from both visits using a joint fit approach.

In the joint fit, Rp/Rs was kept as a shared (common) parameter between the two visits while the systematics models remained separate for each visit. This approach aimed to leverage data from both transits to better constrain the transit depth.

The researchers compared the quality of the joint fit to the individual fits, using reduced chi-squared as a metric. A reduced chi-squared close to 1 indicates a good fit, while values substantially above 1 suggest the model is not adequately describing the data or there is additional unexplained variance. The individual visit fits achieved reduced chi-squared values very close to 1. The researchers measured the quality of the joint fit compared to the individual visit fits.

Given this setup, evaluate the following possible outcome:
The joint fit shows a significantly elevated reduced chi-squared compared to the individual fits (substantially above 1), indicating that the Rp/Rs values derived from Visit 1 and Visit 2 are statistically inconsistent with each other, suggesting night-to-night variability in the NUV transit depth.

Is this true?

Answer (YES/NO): NO